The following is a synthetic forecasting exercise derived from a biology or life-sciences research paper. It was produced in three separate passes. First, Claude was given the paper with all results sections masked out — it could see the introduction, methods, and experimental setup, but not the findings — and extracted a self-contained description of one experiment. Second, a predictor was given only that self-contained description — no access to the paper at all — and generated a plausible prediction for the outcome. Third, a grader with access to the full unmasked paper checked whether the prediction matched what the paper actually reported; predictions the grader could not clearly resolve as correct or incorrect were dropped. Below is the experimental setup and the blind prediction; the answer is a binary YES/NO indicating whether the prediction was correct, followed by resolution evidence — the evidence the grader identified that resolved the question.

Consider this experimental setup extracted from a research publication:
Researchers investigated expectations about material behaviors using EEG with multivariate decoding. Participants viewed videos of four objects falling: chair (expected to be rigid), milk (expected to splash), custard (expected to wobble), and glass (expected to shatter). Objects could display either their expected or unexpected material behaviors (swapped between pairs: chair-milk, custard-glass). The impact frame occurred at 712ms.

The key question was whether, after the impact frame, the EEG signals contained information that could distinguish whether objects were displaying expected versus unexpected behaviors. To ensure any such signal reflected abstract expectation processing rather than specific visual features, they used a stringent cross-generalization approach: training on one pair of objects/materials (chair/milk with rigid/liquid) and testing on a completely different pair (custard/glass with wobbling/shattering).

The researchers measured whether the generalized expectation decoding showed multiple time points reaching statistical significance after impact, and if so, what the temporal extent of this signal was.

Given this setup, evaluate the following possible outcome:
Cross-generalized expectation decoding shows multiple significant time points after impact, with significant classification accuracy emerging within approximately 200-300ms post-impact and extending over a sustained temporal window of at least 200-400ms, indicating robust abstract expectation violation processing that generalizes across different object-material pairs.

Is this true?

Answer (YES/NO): NO